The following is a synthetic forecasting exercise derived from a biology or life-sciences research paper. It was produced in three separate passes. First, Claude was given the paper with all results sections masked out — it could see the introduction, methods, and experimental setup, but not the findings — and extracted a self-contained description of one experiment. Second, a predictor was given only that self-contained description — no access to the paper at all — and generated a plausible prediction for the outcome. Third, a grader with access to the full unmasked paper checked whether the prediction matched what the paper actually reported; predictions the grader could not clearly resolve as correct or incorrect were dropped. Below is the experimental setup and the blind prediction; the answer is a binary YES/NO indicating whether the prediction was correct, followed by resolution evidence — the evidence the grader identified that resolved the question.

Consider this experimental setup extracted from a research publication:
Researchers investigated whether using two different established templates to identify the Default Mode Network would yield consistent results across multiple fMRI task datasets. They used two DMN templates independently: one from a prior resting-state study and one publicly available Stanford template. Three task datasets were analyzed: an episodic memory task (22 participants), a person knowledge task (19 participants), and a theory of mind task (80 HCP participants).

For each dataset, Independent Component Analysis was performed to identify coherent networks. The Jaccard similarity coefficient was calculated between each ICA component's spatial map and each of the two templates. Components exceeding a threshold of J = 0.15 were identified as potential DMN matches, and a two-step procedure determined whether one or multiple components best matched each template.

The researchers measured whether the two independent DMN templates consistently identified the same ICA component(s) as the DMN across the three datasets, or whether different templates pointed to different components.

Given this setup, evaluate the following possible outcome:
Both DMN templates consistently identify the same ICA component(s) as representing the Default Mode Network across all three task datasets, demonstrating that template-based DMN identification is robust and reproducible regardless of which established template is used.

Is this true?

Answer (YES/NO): YES